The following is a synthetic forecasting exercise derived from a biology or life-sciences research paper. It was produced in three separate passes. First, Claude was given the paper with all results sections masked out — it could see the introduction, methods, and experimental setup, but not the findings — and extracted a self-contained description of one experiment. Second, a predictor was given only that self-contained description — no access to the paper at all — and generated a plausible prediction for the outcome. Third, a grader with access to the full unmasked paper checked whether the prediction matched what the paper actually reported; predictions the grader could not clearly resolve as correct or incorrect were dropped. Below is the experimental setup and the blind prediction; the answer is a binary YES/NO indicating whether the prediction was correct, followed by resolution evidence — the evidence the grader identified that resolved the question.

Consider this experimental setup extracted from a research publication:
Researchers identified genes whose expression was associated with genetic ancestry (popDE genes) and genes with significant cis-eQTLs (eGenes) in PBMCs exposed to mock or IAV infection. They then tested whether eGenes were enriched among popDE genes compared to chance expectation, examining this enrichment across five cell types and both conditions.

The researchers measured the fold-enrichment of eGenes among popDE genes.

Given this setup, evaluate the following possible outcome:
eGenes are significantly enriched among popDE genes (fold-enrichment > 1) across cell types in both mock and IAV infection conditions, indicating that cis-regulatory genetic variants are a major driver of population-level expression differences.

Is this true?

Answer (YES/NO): YES